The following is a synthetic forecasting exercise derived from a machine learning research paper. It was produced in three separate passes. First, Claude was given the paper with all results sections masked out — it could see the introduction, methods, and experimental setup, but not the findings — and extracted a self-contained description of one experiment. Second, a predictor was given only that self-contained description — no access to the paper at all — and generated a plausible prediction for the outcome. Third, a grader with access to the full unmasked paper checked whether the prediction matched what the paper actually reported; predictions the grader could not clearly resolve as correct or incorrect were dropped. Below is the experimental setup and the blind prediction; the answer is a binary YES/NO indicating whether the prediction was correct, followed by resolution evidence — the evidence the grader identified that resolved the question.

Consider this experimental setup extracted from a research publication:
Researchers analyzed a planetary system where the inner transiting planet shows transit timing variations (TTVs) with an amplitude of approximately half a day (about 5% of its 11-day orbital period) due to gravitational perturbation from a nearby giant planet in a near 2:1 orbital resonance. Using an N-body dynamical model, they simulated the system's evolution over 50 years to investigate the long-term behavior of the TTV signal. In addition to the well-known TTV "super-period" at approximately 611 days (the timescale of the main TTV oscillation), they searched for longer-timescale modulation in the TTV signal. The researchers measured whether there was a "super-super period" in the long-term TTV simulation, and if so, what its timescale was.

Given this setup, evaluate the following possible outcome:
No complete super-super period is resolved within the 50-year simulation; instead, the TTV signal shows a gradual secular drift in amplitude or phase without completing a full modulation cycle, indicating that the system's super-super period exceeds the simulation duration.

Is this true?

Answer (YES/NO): NO